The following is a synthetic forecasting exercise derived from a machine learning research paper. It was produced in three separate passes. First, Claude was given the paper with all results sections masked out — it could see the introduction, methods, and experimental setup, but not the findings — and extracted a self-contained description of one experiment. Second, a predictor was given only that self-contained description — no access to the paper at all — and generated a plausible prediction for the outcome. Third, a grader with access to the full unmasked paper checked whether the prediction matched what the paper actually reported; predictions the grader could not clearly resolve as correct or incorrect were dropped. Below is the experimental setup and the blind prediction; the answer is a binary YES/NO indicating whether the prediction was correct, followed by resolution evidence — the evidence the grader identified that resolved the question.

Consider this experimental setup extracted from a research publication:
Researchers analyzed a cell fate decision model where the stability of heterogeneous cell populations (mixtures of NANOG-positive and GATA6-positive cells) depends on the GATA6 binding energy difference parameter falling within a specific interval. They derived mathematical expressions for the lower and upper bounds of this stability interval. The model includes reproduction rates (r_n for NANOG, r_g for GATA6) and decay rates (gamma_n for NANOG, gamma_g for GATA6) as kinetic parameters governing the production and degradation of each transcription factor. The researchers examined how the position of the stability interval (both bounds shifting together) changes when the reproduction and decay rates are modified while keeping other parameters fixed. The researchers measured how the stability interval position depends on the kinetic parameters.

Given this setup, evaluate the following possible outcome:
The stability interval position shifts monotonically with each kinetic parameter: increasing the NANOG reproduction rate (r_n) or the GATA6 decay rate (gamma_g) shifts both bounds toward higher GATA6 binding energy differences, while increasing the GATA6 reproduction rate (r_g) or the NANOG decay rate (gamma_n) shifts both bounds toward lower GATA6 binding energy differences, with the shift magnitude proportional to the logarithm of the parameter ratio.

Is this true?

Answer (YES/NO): YES